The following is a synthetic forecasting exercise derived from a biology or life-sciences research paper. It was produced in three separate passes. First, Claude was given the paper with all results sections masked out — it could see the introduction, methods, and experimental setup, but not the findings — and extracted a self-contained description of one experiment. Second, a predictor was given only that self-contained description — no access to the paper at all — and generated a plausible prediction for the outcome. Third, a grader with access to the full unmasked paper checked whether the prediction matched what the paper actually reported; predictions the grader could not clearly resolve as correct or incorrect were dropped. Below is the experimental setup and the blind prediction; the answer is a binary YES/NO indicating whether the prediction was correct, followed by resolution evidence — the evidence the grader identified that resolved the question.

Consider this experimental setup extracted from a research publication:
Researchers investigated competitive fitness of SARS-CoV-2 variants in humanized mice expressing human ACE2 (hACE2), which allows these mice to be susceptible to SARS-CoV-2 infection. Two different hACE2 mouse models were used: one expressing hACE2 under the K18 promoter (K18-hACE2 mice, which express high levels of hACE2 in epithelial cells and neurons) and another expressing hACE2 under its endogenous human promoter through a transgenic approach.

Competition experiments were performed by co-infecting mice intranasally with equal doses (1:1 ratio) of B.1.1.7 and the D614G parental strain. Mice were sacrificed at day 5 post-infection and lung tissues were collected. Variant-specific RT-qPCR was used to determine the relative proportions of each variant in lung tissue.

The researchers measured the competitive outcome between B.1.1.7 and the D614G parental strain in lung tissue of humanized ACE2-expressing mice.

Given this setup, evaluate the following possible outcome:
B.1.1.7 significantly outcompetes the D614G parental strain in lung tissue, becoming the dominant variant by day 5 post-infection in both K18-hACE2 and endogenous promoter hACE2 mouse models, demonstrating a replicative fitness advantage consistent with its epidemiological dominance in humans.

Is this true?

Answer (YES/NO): YES